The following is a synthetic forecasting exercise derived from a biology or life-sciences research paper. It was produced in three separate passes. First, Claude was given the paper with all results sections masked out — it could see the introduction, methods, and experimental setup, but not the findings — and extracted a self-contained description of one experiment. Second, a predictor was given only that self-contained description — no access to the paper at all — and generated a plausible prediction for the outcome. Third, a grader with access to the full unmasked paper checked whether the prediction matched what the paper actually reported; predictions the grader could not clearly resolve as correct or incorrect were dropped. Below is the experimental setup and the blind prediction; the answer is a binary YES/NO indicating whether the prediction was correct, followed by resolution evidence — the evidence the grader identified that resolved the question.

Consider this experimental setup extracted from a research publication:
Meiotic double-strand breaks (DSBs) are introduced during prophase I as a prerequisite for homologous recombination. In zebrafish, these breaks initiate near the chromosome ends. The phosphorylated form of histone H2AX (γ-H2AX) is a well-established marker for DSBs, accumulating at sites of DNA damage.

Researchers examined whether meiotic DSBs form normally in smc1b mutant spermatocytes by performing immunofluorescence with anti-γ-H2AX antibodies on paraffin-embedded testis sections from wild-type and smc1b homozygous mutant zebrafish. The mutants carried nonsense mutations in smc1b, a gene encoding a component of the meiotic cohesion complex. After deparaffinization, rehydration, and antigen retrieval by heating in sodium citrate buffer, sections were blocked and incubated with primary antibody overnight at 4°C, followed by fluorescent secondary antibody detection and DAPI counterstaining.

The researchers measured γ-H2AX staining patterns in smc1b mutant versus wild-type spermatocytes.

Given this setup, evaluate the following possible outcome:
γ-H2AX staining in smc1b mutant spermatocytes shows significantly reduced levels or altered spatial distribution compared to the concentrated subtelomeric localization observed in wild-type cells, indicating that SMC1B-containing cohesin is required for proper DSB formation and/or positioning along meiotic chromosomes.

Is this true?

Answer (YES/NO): NO